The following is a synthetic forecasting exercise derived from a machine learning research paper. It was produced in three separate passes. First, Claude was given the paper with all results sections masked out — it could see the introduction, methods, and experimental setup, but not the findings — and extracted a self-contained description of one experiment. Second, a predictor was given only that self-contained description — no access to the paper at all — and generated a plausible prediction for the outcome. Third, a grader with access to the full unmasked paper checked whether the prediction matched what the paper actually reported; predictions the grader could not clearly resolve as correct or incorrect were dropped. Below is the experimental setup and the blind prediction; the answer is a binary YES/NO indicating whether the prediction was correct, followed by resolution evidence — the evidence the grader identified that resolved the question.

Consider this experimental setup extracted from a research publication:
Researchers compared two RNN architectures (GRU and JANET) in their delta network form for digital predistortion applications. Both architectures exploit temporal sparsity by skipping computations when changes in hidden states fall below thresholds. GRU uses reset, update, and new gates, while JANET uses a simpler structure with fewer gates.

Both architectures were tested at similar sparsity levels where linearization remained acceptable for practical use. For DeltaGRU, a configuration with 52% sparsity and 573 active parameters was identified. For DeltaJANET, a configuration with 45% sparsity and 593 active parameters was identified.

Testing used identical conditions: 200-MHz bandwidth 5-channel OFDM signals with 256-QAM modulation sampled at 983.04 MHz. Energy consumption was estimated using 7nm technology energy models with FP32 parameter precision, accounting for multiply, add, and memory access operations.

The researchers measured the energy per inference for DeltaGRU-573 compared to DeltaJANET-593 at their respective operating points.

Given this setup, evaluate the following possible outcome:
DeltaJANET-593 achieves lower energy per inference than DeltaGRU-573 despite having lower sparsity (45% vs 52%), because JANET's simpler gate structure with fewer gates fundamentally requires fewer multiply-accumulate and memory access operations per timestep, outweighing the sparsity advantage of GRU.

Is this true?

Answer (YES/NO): NO